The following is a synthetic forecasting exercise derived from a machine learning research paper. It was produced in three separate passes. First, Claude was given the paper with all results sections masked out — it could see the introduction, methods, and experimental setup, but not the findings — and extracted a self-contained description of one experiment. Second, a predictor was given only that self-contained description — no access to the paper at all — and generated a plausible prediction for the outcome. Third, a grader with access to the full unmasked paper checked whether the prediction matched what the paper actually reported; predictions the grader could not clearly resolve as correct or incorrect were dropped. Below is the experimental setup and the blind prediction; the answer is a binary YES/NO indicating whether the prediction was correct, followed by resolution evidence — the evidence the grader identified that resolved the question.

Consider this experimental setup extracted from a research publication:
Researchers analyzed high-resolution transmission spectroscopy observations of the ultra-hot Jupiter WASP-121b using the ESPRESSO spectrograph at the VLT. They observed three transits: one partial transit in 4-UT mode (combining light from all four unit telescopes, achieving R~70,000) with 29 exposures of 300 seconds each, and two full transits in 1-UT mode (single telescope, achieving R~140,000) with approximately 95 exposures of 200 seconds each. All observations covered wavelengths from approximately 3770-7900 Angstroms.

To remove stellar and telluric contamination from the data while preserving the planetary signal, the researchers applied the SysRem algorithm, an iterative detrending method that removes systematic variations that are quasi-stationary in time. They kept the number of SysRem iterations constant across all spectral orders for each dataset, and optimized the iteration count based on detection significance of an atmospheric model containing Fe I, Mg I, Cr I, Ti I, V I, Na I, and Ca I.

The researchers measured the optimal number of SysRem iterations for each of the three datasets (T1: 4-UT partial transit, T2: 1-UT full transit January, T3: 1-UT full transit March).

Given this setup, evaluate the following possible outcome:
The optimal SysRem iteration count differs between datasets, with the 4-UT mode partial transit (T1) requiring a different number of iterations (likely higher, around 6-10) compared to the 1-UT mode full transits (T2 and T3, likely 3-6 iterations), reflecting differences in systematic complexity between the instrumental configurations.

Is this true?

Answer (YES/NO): NO